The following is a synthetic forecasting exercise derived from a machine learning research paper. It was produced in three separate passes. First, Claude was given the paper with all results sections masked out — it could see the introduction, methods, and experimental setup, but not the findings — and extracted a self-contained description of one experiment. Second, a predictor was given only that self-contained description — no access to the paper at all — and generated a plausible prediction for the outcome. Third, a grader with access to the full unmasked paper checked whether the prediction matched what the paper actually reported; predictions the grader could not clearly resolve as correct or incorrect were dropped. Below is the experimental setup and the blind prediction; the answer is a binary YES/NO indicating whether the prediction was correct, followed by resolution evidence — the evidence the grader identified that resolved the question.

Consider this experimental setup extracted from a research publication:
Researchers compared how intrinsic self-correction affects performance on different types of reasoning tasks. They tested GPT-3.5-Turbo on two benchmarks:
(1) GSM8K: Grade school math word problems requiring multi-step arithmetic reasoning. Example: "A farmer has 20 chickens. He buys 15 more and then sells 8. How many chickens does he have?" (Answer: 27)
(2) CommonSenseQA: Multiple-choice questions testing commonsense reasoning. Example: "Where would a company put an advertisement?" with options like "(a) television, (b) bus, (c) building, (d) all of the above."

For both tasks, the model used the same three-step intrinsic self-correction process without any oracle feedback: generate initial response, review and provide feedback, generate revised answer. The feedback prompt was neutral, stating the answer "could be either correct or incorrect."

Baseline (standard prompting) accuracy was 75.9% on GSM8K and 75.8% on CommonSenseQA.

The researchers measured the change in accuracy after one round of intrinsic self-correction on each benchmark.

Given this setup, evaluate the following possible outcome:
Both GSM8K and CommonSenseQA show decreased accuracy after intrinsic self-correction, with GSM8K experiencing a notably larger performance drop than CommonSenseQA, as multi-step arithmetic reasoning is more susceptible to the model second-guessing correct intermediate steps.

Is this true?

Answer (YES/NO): NO